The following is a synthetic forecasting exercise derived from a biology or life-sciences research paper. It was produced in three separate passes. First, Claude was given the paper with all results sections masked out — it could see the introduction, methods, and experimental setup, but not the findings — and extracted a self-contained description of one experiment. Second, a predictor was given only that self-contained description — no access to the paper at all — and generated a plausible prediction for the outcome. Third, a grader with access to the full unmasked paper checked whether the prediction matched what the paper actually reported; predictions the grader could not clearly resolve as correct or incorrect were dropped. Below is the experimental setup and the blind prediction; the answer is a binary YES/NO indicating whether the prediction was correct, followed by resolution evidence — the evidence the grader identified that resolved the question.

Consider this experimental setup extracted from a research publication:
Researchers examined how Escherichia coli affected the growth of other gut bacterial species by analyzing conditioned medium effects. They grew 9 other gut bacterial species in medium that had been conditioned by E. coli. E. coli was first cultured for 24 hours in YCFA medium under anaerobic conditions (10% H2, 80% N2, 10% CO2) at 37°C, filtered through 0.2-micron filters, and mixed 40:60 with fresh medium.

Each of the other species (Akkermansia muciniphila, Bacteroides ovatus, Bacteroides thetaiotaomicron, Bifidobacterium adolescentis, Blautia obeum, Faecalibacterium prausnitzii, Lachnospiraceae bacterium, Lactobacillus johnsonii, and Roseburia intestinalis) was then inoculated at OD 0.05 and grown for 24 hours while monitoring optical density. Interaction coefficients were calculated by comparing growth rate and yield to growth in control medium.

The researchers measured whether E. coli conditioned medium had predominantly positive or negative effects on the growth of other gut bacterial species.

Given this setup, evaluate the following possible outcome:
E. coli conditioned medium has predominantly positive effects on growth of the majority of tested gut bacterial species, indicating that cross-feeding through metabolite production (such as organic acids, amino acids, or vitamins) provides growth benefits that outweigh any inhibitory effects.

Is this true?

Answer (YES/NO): NO